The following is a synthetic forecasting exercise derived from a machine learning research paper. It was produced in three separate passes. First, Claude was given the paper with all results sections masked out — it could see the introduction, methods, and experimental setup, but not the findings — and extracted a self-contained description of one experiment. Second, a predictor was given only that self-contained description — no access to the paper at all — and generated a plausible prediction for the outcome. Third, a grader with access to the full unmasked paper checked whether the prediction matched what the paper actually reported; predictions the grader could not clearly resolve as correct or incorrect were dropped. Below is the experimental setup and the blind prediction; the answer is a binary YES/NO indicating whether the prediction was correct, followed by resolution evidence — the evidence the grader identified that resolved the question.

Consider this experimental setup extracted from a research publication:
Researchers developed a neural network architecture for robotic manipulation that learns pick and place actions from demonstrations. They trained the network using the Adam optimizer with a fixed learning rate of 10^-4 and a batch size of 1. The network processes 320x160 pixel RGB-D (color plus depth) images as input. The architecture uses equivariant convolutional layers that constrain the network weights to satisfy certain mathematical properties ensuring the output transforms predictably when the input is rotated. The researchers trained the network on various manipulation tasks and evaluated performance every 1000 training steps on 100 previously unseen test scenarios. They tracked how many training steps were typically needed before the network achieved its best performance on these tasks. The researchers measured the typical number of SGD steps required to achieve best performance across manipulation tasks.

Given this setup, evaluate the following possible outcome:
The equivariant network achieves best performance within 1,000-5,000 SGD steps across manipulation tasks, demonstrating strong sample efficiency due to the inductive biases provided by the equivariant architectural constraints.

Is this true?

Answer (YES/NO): NO